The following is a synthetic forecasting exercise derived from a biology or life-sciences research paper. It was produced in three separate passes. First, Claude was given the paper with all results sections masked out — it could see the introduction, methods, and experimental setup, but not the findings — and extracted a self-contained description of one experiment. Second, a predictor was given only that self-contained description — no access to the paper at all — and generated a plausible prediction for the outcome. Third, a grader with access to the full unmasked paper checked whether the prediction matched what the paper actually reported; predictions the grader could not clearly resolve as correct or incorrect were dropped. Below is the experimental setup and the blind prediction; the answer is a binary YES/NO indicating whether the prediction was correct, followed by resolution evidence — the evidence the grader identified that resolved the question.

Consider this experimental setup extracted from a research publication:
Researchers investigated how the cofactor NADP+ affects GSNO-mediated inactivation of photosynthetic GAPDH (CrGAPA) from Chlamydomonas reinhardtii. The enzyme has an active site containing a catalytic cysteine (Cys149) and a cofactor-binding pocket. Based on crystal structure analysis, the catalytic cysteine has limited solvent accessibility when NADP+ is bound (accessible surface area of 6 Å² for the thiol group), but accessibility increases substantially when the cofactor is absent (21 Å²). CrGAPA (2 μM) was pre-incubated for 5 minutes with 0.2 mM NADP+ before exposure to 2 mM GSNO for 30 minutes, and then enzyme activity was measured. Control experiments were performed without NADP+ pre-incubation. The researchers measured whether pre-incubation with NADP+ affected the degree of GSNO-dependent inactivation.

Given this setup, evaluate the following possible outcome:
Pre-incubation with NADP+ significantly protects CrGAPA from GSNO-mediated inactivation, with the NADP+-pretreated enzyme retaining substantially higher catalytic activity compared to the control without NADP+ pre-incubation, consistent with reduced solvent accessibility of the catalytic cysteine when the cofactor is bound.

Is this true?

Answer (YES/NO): NO